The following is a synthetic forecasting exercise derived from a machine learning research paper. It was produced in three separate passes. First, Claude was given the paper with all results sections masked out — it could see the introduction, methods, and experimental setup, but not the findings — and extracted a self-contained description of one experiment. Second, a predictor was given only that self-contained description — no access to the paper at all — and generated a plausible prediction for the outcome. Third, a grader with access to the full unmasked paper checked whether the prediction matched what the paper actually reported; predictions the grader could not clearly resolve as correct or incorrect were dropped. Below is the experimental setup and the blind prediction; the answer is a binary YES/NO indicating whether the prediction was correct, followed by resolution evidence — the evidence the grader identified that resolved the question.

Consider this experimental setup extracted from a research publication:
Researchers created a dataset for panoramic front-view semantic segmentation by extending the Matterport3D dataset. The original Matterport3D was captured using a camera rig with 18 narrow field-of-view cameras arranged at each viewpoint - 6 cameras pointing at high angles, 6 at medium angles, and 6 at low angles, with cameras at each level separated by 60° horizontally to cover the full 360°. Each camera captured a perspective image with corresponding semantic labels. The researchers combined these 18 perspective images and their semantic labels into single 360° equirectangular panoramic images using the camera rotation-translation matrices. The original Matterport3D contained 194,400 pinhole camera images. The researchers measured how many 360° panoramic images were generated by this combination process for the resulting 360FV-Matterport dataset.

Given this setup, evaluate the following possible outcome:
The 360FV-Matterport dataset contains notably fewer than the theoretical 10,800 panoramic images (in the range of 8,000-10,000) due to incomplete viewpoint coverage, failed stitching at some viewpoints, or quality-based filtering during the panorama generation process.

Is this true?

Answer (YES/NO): NO